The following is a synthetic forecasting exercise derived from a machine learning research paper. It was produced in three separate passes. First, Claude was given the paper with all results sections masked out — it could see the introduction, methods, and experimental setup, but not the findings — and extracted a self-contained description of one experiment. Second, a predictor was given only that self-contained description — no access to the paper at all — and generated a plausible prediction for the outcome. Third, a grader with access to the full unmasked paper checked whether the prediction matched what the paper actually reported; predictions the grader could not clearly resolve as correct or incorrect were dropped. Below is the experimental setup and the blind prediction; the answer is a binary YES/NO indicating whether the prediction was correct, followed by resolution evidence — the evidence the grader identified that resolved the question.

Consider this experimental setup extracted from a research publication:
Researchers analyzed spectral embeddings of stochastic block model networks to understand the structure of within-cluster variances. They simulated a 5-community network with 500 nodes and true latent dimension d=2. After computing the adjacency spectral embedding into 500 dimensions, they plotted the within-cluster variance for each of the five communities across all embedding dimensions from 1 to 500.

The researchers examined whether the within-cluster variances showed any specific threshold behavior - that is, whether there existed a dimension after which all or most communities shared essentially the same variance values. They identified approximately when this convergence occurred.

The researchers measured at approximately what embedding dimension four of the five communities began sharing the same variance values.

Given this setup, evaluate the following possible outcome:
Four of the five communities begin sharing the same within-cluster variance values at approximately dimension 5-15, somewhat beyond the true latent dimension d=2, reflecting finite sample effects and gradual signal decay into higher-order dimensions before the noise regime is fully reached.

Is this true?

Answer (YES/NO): NO